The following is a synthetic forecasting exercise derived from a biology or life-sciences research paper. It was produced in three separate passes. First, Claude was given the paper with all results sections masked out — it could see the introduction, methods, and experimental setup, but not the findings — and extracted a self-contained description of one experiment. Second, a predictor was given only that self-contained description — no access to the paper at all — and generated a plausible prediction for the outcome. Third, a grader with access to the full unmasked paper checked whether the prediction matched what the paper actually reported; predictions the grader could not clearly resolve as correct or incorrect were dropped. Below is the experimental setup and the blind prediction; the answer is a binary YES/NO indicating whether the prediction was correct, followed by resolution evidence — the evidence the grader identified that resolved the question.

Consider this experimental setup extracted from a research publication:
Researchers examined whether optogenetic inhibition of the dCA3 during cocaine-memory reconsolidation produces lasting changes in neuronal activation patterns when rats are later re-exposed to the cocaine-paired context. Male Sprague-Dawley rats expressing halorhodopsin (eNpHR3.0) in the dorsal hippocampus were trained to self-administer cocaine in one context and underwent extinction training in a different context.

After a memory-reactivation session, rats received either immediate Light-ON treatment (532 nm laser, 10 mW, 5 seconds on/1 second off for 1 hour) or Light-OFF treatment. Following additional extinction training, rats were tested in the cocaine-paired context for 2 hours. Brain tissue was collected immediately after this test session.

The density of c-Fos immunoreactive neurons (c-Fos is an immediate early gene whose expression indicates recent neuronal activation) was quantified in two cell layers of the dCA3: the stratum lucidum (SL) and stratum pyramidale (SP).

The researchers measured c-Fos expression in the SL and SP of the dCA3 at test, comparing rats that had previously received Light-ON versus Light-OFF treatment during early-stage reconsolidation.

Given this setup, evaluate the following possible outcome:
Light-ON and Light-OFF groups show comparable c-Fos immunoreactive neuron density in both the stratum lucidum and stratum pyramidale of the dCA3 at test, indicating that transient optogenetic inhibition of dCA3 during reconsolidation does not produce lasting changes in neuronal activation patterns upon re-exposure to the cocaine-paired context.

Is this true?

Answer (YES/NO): NO